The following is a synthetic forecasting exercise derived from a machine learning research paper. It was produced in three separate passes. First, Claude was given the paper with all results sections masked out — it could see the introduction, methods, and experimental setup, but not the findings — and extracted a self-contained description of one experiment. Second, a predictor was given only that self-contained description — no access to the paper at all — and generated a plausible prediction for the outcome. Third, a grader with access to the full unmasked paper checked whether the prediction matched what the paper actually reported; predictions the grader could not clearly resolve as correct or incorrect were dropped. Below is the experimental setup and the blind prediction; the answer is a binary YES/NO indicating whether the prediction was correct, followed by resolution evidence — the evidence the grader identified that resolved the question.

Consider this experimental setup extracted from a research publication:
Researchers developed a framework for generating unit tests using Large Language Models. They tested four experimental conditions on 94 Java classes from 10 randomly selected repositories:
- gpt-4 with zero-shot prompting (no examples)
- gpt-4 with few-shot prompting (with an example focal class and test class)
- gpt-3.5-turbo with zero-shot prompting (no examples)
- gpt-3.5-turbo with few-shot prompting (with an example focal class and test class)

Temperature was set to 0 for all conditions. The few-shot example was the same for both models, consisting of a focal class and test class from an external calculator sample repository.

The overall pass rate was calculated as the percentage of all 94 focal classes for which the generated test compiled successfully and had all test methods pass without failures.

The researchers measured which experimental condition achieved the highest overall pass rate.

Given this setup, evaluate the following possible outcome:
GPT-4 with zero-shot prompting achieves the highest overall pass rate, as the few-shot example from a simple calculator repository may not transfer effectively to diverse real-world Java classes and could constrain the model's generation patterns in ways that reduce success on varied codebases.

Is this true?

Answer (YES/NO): NO